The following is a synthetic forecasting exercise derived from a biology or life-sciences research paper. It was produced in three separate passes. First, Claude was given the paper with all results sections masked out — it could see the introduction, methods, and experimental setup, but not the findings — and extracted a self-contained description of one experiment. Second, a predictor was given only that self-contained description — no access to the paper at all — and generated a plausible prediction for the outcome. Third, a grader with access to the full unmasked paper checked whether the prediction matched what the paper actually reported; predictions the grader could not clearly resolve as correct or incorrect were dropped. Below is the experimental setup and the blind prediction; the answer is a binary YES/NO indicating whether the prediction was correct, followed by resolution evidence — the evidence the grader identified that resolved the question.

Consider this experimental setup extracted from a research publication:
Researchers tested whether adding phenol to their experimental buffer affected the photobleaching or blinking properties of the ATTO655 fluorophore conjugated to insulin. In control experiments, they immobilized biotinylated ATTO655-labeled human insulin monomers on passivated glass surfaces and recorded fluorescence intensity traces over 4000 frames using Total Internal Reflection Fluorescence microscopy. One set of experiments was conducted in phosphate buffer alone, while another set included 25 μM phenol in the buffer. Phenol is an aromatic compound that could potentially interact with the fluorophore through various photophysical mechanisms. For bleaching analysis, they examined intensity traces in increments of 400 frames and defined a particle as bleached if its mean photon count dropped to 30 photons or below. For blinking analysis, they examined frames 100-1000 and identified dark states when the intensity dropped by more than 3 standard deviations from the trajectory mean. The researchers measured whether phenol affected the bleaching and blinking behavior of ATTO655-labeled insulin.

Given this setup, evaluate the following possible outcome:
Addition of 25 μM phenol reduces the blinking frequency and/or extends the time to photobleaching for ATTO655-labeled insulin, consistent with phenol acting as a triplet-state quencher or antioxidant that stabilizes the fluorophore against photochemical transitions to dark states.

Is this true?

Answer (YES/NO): NO